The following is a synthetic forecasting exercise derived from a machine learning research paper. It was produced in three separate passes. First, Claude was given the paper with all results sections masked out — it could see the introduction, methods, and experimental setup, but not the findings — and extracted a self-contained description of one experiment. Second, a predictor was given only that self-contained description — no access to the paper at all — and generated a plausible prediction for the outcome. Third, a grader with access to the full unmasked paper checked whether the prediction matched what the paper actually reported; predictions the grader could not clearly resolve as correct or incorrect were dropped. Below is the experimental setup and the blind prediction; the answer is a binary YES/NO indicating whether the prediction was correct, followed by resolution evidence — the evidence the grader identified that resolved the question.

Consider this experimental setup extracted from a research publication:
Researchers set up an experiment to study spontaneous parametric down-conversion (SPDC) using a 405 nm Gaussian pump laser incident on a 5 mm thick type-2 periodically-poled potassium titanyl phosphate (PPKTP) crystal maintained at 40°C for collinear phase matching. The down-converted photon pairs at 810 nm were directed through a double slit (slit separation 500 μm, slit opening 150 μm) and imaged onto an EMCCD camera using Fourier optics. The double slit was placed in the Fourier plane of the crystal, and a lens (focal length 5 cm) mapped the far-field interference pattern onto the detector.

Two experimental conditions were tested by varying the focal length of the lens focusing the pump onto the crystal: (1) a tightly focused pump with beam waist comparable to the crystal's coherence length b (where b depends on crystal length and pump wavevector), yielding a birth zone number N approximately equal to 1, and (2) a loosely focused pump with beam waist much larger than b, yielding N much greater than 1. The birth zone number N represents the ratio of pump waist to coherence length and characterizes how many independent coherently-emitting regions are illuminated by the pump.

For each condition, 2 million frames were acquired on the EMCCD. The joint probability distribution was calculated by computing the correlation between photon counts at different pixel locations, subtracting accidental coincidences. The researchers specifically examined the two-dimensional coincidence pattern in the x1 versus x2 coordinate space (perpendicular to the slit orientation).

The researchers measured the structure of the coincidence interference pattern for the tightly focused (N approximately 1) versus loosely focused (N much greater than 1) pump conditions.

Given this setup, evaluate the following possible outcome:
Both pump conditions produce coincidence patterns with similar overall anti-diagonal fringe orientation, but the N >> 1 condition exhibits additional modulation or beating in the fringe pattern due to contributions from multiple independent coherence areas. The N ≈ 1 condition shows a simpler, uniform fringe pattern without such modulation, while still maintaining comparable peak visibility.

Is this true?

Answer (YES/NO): NO